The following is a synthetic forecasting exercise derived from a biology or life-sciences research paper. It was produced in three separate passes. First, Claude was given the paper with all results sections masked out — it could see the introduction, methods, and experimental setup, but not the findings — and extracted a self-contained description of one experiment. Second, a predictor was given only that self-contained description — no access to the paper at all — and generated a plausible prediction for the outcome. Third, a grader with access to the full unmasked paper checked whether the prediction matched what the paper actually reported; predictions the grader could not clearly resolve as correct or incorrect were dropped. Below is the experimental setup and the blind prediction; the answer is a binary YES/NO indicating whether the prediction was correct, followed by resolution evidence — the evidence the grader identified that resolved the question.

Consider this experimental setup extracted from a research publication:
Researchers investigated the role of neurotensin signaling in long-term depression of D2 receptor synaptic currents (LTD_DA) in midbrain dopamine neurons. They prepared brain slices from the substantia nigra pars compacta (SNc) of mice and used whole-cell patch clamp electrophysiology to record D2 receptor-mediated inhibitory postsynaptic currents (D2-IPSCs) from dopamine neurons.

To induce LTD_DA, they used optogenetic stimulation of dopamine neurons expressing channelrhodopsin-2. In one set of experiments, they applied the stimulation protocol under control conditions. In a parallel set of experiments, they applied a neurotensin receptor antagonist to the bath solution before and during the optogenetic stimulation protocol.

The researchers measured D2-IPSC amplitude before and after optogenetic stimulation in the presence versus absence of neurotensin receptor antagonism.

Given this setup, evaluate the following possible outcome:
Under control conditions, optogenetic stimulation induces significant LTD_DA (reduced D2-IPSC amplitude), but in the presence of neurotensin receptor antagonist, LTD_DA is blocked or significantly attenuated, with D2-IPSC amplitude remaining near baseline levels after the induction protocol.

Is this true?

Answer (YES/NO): YES